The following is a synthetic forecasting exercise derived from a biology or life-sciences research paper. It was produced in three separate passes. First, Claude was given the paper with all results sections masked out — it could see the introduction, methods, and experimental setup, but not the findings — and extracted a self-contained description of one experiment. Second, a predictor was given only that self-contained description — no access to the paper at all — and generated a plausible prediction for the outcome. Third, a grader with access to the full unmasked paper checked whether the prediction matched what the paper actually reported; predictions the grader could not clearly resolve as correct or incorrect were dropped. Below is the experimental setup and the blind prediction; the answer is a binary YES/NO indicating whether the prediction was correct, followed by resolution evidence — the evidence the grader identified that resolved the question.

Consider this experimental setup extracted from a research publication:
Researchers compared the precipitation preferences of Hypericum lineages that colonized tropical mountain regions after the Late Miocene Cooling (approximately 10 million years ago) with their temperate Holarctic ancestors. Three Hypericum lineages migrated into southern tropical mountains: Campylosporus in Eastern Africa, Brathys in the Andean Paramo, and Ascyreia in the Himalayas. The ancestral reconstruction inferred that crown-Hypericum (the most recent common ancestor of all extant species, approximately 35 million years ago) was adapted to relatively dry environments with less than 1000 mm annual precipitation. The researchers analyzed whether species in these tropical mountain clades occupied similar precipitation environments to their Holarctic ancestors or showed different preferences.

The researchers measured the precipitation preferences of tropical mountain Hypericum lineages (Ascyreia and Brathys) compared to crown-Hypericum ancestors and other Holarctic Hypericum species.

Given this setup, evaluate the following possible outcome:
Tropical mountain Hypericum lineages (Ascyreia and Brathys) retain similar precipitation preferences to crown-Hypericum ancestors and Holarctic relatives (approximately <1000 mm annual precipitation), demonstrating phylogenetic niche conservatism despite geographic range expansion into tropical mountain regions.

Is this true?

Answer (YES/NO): NO